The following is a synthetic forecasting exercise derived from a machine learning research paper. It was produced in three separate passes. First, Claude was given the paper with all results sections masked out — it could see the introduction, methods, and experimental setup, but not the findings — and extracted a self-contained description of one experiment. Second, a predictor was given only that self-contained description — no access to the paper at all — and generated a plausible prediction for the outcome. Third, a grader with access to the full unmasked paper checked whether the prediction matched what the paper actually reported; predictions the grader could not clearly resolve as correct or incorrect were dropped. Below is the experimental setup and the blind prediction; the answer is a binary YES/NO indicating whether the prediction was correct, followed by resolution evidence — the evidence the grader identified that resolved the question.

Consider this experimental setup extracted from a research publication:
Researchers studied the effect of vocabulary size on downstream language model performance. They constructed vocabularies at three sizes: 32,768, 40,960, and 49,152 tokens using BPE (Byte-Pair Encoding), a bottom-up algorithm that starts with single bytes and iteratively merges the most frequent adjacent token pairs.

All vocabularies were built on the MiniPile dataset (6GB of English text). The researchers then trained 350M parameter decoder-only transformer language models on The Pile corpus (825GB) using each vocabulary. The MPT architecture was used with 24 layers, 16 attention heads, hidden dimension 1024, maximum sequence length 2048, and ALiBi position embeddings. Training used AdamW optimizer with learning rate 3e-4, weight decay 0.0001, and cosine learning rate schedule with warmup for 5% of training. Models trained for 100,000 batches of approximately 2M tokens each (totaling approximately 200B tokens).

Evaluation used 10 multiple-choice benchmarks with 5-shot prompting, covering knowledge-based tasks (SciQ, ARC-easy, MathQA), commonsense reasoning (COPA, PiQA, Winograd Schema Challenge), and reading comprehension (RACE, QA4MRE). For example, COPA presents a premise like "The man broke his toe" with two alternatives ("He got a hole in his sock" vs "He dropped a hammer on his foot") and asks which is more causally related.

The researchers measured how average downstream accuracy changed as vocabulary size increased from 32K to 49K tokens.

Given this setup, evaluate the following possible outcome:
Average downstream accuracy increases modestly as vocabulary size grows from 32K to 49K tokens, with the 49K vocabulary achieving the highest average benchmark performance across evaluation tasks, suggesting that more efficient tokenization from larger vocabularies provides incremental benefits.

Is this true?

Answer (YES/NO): NO